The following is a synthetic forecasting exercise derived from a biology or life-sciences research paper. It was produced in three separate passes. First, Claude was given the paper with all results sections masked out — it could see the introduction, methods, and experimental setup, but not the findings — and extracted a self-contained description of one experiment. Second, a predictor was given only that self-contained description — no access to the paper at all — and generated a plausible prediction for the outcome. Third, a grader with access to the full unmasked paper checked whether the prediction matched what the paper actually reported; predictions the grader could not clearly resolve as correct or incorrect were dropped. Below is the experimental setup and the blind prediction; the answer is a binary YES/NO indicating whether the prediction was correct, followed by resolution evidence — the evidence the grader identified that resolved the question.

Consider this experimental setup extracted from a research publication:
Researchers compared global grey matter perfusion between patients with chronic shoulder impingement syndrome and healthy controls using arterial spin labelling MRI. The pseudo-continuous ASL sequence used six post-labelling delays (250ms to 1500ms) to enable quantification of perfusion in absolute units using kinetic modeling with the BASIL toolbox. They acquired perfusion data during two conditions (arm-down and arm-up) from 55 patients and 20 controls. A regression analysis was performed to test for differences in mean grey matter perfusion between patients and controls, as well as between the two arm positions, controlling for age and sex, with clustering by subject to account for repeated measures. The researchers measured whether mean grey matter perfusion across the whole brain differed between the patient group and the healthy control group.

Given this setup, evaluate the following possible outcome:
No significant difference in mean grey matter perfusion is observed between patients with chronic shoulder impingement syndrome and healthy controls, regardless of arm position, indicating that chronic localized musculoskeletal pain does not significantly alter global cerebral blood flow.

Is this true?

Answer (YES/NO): YES